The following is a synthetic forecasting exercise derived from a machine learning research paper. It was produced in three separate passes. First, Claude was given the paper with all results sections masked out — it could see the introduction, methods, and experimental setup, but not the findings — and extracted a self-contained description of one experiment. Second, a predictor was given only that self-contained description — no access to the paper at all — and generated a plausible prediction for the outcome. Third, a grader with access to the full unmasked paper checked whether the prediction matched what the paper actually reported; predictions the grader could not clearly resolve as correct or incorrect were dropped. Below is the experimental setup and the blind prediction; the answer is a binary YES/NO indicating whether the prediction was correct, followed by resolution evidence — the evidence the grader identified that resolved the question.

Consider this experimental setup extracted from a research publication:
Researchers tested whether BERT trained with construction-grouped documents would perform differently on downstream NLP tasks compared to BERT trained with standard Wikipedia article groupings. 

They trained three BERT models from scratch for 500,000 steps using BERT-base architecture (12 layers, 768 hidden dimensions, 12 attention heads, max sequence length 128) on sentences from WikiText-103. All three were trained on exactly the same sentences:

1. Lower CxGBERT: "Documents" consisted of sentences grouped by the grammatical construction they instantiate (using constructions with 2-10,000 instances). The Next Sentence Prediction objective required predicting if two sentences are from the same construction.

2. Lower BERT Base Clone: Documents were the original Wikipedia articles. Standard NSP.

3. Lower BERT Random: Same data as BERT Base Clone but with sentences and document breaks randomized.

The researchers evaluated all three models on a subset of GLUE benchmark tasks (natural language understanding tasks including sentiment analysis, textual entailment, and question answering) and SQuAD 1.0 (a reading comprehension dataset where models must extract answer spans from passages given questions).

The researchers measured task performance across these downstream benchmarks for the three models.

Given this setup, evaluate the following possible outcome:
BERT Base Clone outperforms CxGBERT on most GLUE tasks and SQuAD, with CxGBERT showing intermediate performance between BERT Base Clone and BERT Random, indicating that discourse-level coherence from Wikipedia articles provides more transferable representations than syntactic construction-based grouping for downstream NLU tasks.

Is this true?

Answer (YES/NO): NO